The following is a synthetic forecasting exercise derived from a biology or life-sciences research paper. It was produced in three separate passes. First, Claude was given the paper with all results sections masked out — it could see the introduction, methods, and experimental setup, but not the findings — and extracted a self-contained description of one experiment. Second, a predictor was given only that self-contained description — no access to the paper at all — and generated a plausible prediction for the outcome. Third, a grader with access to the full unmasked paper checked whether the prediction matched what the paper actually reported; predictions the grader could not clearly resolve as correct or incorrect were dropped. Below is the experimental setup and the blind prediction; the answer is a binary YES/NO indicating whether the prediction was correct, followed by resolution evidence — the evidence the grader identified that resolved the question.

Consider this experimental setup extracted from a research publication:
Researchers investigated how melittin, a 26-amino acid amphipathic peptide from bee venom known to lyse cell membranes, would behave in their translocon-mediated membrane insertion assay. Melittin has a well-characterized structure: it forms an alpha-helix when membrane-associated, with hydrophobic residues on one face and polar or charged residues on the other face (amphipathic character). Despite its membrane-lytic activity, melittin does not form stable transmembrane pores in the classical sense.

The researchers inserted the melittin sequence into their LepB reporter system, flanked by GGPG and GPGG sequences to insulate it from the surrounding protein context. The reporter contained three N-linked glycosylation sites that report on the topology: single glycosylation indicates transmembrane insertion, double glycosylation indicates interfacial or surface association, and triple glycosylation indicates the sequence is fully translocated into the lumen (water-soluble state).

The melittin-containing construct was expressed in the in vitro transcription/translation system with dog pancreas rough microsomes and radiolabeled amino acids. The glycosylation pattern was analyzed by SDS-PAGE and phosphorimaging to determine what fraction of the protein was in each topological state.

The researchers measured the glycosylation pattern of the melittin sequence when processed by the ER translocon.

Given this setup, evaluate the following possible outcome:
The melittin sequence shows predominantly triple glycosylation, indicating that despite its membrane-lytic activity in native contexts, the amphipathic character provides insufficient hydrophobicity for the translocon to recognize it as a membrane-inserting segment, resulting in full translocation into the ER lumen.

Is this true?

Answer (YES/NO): NO